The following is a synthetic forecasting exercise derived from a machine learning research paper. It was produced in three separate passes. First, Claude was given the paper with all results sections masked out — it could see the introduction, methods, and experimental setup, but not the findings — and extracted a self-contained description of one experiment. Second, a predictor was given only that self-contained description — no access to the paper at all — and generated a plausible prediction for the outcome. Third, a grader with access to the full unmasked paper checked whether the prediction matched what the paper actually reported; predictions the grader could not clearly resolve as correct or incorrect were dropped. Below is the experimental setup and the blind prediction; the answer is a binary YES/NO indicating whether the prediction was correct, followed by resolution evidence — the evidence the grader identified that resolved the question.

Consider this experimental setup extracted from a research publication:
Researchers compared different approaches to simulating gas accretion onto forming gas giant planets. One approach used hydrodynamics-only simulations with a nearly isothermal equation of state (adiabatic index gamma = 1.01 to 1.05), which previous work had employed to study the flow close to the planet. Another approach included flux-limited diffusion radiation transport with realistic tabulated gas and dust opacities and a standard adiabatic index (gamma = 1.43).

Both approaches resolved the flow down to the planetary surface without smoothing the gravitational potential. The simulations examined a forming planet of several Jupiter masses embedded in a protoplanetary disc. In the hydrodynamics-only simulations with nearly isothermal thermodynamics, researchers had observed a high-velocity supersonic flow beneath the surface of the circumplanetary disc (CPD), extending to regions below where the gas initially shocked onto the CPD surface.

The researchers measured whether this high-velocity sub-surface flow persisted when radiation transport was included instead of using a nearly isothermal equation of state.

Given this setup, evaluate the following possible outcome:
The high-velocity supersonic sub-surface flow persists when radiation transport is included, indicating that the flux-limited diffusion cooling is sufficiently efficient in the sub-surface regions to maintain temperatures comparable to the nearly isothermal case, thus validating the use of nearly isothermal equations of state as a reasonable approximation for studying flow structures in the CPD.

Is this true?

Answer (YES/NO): NO